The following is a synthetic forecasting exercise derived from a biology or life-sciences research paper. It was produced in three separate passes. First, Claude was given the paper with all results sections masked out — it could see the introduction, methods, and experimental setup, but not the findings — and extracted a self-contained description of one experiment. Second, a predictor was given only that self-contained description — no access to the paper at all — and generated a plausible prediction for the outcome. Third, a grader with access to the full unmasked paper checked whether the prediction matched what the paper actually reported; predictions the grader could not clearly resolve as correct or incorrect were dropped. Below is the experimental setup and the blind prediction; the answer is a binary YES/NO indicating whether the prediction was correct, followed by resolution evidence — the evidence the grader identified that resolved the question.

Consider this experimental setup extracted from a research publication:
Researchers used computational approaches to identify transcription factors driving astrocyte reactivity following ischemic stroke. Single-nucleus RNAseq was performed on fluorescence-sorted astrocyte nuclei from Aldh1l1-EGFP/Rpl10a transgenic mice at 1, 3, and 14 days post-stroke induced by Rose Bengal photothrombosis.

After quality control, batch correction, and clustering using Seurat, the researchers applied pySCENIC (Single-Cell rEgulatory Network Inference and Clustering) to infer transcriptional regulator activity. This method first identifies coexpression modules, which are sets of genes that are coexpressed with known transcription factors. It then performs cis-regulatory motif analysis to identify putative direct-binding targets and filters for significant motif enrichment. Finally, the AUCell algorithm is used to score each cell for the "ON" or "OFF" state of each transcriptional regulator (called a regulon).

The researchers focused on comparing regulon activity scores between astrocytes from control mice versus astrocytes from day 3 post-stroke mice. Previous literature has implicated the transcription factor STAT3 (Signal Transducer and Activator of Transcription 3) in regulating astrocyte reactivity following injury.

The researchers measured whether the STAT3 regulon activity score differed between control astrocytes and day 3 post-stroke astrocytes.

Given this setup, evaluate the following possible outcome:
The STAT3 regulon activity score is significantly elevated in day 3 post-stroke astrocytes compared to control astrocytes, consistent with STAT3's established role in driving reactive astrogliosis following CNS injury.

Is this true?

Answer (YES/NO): YES